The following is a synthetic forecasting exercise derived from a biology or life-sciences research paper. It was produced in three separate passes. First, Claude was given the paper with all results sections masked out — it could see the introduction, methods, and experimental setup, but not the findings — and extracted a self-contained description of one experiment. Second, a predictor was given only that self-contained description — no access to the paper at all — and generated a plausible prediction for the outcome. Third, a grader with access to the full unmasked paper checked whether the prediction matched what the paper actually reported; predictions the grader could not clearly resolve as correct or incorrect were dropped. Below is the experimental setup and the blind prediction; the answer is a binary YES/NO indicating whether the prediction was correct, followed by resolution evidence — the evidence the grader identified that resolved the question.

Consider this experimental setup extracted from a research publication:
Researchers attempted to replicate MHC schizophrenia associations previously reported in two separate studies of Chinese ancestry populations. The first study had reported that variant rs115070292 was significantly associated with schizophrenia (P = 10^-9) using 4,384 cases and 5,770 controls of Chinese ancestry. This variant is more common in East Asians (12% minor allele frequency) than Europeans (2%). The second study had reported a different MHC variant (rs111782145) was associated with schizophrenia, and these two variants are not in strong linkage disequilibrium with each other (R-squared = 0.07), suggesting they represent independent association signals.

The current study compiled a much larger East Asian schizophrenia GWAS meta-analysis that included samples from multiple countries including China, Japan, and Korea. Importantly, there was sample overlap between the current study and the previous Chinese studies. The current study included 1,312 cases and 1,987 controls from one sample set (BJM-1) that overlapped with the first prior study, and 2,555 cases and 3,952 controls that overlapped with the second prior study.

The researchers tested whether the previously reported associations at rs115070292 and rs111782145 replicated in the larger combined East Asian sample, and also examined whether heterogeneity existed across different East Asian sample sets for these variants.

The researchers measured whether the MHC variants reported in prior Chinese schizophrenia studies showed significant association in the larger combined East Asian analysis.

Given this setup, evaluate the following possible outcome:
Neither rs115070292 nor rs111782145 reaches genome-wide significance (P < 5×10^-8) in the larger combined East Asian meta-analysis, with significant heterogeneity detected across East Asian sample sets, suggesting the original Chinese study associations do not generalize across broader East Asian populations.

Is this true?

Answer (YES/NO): YES